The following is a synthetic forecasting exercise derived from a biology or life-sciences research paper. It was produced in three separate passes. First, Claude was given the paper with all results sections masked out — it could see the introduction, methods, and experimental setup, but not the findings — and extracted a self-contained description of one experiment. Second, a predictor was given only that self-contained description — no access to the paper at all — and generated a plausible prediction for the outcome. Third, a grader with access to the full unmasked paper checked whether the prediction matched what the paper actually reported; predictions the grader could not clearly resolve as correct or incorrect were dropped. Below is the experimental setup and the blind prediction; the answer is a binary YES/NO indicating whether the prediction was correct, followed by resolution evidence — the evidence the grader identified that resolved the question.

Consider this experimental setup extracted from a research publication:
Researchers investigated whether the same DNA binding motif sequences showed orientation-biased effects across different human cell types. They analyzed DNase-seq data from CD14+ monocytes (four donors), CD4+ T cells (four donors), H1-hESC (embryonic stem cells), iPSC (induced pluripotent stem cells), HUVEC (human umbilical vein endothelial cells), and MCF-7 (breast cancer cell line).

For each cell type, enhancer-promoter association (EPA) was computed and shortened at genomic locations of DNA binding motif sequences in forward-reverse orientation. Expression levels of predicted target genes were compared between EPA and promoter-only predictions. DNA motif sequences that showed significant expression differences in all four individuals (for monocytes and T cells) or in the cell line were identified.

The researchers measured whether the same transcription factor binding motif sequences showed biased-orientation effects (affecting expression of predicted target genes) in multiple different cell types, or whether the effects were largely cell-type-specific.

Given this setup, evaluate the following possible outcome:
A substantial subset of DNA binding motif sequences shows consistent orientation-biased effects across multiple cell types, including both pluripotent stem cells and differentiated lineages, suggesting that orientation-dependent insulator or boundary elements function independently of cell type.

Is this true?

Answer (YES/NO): NO